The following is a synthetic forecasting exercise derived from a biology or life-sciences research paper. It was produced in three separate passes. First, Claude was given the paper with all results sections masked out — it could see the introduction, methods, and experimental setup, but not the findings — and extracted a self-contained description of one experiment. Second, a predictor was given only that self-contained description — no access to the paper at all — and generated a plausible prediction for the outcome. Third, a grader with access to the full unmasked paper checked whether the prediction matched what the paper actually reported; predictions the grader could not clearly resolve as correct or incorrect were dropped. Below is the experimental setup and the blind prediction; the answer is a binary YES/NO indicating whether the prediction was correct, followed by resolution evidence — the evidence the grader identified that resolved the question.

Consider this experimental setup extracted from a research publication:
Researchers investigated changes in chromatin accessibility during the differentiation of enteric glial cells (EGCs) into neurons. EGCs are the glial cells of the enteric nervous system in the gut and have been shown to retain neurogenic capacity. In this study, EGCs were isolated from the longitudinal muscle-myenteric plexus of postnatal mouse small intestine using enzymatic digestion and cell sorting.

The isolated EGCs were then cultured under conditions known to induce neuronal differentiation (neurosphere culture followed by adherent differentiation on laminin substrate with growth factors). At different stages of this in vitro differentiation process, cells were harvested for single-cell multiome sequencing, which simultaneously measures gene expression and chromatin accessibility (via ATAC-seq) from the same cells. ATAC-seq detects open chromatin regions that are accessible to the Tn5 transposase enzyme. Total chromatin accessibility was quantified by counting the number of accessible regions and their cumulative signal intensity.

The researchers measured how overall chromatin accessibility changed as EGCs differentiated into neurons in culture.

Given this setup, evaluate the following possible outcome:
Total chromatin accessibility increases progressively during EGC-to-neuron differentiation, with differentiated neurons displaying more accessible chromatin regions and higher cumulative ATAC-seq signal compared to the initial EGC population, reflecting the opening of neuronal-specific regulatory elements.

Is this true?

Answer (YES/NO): NO